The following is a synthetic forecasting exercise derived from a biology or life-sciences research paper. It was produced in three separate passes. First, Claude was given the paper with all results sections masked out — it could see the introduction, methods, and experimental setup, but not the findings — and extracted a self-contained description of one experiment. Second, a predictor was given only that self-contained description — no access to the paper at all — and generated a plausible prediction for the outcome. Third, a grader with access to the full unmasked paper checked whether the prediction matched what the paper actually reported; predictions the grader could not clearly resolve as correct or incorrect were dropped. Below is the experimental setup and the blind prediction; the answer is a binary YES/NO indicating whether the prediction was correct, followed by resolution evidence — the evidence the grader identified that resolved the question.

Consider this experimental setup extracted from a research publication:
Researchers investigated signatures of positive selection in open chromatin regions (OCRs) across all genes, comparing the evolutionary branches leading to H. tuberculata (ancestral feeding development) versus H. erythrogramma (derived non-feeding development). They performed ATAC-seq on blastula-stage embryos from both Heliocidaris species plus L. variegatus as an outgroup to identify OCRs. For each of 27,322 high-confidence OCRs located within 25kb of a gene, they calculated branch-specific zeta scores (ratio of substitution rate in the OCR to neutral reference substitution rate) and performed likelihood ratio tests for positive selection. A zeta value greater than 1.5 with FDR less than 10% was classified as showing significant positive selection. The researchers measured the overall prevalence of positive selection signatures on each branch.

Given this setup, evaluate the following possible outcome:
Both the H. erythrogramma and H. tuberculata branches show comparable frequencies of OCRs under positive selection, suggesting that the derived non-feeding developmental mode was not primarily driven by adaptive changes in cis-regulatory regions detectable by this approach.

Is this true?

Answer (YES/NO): NO